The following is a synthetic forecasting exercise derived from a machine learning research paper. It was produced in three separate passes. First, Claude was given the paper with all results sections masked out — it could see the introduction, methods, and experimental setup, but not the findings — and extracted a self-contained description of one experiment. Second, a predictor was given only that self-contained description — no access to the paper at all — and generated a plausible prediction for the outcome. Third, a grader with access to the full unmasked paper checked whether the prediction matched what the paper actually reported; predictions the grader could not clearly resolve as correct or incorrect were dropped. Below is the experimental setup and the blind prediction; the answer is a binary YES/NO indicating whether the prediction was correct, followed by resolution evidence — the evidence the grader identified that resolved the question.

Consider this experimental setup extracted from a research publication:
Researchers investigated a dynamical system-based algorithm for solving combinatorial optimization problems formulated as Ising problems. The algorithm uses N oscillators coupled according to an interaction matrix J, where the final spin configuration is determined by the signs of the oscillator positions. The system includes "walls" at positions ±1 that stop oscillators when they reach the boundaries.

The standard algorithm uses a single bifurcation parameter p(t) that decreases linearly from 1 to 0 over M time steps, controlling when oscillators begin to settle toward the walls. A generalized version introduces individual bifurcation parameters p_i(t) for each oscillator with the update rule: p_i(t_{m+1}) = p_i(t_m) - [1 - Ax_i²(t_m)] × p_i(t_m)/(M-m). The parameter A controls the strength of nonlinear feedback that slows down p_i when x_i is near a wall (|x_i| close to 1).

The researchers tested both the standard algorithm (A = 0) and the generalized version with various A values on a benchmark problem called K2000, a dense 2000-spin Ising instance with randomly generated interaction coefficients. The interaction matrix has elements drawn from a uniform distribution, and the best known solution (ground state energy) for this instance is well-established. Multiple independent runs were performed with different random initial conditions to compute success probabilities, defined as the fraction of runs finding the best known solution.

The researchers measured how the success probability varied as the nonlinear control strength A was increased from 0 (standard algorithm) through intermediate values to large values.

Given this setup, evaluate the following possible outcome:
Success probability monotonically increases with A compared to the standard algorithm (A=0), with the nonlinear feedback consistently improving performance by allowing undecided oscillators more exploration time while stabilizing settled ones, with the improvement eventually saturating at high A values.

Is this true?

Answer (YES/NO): NO